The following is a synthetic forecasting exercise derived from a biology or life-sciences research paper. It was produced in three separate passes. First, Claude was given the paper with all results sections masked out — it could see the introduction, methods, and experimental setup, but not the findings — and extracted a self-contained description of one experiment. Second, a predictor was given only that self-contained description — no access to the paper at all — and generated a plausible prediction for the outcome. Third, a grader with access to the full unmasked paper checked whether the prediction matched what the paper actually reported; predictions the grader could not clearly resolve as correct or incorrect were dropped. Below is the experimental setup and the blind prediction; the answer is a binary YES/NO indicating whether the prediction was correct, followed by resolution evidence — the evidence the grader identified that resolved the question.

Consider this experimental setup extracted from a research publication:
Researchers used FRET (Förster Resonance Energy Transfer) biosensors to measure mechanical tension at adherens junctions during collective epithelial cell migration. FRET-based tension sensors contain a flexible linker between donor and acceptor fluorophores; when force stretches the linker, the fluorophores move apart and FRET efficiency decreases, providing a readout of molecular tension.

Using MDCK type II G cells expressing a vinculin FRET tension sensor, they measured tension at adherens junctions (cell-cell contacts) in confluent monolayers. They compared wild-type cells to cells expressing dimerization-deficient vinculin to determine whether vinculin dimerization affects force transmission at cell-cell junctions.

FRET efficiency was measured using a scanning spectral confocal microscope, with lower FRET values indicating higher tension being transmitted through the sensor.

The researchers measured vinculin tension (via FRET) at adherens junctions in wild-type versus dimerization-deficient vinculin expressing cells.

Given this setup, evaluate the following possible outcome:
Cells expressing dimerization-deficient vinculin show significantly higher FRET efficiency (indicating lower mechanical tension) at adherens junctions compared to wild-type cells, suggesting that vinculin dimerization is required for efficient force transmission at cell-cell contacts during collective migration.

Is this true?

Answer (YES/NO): YES